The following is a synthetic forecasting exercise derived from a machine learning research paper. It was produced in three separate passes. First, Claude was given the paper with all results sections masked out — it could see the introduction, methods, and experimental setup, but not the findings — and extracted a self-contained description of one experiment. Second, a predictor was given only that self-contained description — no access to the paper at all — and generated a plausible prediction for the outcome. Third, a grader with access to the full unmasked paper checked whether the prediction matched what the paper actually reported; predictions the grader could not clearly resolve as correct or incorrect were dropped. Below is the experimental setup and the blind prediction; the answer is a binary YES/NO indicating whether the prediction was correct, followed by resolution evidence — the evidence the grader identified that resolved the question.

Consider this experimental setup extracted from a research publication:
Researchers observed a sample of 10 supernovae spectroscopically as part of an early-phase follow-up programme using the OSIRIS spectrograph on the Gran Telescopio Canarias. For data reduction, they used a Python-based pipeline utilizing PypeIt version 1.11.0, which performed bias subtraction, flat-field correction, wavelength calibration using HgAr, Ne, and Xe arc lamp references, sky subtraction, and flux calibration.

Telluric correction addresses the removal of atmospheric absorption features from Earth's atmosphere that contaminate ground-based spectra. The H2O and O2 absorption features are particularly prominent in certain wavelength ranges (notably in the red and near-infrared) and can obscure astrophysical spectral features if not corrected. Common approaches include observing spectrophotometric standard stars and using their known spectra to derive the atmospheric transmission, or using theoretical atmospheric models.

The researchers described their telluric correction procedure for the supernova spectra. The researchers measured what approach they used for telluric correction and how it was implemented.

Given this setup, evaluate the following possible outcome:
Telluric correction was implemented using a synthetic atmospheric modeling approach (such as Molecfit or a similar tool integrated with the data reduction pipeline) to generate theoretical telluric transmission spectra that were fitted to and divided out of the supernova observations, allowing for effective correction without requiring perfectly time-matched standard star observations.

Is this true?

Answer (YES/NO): NO